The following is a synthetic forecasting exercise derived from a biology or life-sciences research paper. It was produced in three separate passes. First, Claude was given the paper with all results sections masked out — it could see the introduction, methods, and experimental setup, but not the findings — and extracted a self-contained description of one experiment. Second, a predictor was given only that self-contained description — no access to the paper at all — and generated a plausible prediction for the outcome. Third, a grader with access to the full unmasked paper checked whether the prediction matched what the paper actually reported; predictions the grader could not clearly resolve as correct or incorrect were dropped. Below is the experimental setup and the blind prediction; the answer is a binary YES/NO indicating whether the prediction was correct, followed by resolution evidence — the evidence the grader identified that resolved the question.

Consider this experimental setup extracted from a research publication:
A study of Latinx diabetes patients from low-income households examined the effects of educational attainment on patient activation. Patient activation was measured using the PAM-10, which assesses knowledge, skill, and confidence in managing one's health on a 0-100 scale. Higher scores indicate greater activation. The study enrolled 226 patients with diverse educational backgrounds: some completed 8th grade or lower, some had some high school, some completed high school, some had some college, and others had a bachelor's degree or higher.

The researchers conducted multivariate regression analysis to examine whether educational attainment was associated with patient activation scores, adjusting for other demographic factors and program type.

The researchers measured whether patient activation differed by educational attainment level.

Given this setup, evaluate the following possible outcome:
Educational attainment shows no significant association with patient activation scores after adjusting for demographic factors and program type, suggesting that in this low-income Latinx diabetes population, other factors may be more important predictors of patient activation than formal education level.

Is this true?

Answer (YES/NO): NO